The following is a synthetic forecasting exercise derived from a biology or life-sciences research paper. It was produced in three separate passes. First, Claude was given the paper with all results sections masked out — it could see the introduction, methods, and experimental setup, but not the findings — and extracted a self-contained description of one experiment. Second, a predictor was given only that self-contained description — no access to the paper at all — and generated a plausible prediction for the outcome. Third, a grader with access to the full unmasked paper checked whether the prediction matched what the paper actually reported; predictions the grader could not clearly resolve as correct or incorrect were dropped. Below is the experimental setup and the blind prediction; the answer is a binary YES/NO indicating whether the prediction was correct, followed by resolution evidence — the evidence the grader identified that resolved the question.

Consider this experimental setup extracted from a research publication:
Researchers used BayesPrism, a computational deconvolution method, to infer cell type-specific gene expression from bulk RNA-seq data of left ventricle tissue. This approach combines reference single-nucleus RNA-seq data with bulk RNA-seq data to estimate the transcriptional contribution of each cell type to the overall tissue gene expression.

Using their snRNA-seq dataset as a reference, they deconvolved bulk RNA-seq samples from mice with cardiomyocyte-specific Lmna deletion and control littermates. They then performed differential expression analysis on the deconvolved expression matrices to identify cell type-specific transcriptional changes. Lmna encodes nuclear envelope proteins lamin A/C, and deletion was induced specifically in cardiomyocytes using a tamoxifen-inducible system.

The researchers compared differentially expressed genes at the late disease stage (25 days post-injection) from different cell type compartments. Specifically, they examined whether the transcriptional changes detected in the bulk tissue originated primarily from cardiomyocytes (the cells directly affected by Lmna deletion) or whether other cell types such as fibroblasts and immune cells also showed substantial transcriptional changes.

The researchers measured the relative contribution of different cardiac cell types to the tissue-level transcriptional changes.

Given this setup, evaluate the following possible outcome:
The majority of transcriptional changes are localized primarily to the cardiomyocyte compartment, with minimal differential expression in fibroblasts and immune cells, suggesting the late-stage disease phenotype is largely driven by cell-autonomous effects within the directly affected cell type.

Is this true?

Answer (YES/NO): NO